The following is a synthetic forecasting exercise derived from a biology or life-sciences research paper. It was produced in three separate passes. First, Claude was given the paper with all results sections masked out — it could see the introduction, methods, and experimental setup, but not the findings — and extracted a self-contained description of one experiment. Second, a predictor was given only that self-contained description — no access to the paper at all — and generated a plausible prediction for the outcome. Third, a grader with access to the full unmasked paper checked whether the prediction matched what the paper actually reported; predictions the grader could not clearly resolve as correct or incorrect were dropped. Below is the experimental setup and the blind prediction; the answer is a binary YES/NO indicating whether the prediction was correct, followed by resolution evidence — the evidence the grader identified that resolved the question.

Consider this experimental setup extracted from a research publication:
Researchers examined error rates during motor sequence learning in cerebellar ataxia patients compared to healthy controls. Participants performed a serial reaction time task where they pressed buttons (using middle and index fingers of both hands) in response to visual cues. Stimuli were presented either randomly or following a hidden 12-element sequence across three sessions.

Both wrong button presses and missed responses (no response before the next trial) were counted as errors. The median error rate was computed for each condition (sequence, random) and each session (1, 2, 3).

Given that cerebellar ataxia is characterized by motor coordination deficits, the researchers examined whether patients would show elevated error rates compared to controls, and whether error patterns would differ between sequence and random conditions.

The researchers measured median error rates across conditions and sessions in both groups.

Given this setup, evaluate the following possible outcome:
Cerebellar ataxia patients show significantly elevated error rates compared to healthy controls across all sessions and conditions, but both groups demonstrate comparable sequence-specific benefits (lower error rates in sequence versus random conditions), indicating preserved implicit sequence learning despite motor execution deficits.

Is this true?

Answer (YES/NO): NO